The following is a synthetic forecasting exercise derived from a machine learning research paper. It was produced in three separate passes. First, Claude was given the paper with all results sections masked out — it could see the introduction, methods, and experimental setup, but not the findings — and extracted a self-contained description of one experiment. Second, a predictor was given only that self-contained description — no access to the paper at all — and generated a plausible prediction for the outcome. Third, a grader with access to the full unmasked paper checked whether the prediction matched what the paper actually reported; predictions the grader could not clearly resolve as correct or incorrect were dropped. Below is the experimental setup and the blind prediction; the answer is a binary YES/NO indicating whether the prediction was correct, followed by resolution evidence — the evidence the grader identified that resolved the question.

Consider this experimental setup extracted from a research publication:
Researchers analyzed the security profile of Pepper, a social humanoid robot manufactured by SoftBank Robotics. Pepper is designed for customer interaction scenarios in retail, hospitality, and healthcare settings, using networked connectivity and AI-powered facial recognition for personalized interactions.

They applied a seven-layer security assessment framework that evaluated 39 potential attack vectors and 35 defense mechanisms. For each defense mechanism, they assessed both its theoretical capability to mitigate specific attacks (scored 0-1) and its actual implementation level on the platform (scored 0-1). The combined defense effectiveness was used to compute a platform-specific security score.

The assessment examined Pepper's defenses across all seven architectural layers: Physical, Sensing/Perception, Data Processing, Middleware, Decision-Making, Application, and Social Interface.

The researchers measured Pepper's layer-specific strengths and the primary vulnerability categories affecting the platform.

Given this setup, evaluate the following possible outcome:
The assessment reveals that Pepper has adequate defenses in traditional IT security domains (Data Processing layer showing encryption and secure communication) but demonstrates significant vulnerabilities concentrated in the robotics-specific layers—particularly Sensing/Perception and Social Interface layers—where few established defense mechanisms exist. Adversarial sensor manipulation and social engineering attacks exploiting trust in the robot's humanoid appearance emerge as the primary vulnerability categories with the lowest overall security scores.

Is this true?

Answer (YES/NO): NO